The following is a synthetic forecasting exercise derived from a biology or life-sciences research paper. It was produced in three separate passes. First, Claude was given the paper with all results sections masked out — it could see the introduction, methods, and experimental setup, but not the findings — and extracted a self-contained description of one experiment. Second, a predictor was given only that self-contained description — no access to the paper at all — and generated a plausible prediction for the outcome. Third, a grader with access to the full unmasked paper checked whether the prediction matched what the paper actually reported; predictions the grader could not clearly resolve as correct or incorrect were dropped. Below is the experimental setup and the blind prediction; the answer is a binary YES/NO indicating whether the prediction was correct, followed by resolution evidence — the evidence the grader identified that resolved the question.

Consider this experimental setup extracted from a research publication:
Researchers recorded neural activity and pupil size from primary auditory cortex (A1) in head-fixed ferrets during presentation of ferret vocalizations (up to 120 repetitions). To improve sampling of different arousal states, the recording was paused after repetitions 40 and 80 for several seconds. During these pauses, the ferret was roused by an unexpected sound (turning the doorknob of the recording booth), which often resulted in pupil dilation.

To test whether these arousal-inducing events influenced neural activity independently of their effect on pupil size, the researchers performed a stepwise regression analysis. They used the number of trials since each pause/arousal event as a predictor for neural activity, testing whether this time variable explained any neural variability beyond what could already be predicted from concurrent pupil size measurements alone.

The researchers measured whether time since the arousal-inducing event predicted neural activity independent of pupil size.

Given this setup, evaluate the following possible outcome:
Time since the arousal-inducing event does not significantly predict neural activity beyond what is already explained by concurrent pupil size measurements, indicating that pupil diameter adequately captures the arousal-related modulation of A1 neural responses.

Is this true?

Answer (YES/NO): YES